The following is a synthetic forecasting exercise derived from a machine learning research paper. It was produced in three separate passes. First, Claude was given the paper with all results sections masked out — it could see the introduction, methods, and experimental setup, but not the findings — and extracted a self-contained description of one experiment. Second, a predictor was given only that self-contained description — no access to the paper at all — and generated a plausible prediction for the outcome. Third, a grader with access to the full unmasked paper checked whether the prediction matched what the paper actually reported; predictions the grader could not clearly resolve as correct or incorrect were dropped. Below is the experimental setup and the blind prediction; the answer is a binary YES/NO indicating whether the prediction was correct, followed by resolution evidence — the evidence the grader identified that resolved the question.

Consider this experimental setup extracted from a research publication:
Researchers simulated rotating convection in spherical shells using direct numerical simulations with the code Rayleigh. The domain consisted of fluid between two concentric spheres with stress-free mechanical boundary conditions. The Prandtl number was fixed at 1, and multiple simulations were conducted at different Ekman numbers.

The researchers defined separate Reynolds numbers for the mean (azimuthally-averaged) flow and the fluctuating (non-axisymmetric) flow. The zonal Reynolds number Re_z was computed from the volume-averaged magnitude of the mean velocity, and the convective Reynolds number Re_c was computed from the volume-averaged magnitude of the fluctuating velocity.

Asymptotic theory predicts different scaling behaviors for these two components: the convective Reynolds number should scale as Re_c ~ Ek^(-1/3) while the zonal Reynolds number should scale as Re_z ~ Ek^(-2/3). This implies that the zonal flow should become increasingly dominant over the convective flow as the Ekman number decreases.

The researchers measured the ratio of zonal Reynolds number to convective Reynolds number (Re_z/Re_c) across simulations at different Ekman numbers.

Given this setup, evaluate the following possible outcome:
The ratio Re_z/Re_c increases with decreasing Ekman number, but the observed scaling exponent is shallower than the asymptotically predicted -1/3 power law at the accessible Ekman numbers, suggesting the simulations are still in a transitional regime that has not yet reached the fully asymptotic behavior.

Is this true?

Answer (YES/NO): NO